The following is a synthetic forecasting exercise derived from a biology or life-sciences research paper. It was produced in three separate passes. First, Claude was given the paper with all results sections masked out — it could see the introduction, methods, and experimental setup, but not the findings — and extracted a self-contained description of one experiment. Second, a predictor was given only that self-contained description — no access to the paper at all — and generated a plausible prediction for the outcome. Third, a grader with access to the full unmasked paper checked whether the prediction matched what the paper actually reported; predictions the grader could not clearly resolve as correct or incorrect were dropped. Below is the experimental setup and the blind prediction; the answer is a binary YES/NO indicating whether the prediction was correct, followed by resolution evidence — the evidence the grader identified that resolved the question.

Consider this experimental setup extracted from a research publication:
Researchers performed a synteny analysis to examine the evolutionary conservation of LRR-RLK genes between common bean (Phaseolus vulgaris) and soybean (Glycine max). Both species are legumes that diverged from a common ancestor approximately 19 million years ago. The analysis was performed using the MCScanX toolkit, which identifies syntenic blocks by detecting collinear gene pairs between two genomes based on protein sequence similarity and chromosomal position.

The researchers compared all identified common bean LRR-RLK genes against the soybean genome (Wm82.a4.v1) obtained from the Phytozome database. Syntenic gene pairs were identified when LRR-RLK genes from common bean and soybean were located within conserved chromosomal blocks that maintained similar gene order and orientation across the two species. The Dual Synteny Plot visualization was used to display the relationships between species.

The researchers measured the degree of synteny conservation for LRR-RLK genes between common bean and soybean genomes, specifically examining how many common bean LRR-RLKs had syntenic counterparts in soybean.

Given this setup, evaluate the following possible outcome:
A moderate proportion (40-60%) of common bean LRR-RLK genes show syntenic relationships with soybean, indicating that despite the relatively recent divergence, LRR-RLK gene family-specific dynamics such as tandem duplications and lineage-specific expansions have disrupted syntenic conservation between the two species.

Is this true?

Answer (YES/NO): NO